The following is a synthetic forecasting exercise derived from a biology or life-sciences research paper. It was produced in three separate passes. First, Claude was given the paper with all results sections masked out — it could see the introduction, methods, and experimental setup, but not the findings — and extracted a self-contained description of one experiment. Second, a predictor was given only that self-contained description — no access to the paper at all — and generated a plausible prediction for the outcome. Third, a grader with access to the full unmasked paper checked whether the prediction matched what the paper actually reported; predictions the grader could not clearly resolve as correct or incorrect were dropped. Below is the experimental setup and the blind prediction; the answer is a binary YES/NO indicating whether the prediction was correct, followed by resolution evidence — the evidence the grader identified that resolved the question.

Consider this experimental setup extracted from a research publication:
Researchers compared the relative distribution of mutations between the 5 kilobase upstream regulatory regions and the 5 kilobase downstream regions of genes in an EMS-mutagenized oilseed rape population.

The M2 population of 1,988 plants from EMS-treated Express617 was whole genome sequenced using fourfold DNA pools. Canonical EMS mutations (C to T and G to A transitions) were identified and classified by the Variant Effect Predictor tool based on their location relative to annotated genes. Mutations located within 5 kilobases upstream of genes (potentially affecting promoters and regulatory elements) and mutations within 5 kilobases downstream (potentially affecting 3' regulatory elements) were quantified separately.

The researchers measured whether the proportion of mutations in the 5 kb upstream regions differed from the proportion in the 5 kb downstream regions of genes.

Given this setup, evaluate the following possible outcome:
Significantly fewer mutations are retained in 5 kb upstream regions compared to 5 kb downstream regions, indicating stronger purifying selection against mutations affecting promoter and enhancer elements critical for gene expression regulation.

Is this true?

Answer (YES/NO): NO